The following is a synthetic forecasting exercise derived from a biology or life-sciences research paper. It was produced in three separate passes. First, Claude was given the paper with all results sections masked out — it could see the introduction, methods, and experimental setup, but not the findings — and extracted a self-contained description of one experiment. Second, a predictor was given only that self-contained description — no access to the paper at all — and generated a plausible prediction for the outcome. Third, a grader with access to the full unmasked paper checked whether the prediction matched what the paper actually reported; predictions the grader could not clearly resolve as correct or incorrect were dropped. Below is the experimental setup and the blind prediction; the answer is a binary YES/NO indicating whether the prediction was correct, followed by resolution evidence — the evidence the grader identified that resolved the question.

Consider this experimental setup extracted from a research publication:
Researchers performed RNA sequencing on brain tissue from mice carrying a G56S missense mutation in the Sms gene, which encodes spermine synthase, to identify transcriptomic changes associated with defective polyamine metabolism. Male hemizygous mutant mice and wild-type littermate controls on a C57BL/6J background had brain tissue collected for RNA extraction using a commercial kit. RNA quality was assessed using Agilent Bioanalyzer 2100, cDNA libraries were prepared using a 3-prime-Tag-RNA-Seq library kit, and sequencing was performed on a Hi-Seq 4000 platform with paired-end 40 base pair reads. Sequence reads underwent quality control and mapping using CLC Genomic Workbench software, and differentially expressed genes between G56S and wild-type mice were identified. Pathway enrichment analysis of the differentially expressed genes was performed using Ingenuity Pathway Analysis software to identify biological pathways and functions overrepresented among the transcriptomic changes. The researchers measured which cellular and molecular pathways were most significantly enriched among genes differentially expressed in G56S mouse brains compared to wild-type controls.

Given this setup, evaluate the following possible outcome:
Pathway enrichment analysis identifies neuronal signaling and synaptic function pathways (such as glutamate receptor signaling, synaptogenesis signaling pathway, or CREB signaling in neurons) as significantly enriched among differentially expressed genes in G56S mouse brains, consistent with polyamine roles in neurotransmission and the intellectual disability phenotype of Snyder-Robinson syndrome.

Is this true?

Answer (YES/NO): YES